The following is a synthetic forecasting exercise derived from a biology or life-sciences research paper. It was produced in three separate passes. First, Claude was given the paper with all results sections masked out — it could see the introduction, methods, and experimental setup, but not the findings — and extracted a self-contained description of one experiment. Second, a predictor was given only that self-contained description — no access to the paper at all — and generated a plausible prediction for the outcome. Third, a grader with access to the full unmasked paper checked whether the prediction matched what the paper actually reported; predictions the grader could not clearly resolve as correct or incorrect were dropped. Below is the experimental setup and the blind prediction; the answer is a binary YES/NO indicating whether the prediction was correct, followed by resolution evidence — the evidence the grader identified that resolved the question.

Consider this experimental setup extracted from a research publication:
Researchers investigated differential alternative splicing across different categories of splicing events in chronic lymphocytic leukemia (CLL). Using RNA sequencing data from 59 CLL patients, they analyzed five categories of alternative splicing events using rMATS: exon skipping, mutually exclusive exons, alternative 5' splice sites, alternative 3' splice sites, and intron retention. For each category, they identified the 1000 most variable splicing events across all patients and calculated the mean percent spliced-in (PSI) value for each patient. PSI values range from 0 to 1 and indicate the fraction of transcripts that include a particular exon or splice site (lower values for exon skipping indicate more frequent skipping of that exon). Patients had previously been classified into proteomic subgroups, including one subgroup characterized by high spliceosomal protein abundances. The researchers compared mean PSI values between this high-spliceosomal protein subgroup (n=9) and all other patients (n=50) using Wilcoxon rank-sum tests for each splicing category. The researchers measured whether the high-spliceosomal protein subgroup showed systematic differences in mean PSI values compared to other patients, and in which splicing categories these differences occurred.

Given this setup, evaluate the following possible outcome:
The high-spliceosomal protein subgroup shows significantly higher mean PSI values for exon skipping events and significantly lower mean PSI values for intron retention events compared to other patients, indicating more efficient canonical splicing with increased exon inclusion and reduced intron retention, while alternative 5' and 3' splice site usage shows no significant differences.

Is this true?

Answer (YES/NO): NO